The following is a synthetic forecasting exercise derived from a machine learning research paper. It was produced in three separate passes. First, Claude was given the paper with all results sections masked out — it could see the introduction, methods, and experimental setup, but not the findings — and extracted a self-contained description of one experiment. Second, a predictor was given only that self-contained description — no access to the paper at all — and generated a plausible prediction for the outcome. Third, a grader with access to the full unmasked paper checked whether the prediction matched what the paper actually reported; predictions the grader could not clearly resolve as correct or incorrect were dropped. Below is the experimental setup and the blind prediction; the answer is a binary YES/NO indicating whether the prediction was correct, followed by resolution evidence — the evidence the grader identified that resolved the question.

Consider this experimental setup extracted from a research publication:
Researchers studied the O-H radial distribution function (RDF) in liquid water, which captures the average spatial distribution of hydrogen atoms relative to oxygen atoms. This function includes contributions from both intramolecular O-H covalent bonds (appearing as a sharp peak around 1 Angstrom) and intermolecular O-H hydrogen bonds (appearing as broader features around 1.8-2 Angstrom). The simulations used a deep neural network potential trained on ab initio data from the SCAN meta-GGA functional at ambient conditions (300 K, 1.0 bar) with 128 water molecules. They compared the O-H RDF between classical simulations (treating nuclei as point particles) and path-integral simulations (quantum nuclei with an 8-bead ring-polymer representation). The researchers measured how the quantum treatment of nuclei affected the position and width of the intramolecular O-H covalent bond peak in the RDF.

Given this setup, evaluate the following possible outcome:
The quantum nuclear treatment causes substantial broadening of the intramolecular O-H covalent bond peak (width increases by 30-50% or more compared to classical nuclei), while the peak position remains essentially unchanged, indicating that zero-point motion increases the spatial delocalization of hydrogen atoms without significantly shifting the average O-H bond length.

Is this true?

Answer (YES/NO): NO